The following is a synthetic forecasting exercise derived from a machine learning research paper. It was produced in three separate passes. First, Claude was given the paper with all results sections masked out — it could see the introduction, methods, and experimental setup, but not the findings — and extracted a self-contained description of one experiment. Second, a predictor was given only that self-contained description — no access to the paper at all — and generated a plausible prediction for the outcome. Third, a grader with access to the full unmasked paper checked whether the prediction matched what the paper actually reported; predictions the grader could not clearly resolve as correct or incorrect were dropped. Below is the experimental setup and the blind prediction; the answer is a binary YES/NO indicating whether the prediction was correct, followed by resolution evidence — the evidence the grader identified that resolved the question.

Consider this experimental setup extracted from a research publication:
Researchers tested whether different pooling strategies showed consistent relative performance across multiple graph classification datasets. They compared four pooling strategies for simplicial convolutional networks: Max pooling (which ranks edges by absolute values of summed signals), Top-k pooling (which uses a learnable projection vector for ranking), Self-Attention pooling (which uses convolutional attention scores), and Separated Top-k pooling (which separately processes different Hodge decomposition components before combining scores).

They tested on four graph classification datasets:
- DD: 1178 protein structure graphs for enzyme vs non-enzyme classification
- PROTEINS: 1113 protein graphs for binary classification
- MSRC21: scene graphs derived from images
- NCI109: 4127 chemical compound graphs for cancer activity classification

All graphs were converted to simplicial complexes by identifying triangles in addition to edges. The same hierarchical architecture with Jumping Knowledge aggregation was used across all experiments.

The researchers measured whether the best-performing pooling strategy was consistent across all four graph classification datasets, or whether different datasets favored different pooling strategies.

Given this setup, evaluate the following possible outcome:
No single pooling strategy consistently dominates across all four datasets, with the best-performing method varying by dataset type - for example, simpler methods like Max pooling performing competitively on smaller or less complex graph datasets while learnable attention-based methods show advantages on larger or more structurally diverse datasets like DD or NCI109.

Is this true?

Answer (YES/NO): NO